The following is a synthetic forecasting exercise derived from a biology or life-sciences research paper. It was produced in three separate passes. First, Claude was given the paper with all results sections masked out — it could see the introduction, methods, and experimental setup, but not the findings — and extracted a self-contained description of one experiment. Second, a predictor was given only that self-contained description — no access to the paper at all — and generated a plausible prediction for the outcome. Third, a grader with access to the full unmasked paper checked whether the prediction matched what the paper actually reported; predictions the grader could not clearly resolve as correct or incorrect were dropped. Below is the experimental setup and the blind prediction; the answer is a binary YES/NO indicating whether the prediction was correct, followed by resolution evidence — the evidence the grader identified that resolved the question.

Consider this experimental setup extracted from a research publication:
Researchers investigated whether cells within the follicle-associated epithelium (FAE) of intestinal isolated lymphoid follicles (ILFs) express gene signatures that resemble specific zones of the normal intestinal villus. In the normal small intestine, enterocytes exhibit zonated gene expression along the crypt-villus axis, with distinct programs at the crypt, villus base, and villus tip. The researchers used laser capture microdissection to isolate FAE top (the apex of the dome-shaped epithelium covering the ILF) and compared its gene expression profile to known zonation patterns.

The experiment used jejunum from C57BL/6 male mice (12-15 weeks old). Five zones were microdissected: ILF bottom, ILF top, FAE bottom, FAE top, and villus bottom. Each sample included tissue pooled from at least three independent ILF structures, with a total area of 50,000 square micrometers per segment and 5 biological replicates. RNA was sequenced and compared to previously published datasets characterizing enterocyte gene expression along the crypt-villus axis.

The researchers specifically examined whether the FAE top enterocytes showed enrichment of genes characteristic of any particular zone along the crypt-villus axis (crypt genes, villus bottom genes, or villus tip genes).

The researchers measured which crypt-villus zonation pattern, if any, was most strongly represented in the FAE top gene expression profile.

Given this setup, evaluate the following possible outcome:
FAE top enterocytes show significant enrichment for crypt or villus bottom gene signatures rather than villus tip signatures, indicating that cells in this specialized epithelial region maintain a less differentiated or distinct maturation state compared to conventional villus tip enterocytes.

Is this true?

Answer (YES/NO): NO